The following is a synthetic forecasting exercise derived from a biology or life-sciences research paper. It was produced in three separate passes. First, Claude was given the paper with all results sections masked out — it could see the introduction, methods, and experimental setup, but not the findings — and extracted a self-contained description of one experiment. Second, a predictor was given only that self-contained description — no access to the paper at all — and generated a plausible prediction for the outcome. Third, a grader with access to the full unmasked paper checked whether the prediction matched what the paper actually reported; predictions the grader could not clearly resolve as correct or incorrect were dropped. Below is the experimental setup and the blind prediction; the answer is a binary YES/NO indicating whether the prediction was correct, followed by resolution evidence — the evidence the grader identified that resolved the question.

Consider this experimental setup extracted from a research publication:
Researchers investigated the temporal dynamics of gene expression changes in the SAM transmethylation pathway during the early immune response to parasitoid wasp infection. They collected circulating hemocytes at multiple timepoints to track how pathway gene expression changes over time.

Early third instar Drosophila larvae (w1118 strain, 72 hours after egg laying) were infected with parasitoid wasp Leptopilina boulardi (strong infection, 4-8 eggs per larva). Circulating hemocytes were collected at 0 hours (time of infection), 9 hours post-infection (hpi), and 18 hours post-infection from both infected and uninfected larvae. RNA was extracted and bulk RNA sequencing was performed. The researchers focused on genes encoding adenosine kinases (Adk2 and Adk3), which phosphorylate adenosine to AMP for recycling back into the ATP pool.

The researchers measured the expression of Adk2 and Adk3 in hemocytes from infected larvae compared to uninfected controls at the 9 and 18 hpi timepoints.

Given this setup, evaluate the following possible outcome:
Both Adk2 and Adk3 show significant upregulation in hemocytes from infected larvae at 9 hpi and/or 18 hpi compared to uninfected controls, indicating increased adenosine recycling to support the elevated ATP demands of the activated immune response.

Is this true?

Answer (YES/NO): NO